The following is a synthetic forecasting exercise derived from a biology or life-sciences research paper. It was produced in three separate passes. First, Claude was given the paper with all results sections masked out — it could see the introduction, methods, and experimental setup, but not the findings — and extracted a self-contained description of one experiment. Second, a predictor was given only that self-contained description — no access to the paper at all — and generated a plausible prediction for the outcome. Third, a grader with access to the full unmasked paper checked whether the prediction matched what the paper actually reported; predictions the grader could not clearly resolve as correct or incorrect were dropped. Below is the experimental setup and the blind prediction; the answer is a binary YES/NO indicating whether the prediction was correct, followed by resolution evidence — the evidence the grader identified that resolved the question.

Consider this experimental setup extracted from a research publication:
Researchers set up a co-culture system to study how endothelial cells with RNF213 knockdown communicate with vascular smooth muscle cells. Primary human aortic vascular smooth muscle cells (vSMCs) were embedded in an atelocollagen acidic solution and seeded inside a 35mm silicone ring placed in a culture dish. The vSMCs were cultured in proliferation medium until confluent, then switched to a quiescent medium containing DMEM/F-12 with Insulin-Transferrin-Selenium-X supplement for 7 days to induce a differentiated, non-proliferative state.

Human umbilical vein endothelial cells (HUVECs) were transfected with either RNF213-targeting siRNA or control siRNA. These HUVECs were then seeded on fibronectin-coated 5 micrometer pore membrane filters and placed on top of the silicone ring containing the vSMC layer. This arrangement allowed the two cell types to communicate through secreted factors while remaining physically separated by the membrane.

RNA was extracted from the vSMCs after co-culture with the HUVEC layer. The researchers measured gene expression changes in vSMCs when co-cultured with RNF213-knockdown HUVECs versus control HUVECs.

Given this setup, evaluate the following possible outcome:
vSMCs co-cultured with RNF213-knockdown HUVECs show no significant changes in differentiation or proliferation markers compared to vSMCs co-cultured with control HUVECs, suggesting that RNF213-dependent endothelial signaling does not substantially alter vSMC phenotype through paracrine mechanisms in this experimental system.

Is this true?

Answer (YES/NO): NO